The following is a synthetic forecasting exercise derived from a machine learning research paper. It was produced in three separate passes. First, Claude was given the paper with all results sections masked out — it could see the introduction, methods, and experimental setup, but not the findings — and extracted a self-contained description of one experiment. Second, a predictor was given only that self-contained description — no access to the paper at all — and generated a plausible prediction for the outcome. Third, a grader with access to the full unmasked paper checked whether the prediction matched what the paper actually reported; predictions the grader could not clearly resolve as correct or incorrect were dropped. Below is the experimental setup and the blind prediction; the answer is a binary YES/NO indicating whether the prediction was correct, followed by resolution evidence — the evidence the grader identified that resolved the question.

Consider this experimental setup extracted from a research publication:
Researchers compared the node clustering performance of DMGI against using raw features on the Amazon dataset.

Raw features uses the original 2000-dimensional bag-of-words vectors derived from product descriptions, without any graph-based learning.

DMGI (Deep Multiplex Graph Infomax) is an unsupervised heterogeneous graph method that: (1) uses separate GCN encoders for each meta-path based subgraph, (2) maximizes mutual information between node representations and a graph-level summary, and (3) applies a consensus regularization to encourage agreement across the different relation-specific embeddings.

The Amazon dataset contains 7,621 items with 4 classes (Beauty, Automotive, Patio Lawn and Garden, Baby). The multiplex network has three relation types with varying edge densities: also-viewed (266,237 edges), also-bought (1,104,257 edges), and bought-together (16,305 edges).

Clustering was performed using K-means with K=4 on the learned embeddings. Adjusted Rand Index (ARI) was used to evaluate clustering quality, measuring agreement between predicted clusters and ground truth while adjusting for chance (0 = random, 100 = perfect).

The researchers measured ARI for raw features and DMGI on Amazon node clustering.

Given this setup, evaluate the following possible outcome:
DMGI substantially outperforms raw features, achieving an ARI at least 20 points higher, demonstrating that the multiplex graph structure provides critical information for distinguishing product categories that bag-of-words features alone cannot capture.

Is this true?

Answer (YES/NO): NO